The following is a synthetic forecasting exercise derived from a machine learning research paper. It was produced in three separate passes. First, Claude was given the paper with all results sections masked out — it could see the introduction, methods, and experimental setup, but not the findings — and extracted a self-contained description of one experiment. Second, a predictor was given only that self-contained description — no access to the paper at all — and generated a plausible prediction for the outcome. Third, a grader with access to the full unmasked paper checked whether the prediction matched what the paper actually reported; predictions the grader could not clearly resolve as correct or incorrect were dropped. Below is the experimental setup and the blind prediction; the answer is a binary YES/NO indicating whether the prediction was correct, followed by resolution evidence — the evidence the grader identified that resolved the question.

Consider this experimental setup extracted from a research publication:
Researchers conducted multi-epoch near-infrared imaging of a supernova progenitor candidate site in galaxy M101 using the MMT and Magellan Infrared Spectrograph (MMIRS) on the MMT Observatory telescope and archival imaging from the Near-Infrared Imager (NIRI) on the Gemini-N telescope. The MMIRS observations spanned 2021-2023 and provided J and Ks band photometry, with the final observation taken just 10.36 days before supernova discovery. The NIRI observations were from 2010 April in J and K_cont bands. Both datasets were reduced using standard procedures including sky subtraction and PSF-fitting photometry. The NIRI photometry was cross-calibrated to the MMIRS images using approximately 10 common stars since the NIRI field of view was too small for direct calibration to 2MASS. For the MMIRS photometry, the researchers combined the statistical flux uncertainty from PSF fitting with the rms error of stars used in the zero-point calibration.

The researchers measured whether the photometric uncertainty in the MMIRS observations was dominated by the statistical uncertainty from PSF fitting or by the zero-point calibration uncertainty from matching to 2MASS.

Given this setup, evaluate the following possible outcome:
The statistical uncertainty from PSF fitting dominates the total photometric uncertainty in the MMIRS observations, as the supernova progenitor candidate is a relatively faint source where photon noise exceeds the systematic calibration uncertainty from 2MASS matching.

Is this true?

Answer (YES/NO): NO